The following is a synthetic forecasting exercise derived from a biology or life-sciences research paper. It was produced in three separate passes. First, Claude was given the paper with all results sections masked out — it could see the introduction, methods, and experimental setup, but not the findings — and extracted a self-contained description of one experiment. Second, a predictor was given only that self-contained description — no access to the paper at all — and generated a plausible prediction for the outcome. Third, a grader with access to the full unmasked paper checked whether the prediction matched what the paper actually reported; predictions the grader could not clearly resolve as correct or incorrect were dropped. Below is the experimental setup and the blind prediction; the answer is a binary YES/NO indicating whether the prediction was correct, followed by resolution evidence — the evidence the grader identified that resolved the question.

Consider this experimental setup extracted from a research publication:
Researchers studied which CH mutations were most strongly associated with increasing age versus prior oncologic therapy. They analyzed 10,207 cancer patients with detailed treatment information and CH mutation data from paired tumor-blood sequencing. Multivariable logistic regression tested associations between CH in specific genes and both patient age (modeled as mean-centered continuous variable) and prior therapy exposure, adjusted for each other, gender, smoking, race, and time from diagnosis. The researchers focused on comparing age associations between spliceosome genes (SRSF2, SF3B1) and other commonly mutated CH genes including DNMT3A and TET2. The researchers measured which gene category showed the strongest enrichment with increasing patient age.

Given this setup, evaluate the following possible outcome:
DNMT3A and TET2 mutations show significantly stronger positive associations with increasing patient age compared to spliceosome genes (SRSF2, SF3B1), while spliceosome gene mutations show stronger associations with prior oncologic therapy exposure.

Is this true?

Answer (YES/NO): NO